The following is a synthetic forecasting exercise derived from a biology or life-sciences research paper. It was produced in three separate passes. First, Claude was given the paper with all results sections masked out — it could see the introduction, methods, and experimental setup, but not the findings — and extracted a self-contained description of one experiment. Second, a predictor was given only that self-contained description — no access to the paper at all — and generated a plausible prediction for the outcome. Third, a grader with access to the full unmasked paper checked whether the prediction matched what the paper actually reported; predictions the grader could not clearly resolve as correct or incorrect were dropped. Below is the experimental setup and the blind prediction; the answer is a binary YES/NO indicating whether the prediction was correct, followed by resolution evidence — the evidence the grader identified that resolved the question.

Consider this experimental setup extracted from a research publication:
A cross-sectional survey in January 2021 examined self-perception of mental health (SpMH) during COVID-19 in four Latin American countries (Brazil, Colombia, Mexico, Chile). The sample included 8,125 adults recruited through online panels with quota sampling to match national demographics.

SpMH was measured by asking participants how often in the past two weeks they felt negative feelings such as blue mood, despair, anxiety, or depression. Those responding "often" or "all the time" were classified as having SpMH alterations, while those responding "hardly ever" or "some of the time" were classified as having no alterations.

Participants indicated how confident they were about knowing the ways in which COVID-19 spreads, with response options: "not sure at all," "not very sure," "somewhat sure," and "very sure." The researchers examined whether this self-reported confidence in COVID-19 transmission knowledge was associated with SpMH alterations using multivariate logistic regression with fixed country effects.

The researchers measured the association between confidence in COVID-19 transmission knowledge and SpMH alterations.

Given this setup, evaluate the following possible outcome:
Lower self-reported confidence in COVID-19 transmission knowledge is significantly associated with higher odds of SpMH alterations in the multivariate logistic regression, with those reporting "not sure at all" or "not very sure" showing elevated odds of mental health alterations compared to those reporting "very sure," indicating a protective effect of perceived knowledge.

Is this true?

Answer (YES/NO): NO